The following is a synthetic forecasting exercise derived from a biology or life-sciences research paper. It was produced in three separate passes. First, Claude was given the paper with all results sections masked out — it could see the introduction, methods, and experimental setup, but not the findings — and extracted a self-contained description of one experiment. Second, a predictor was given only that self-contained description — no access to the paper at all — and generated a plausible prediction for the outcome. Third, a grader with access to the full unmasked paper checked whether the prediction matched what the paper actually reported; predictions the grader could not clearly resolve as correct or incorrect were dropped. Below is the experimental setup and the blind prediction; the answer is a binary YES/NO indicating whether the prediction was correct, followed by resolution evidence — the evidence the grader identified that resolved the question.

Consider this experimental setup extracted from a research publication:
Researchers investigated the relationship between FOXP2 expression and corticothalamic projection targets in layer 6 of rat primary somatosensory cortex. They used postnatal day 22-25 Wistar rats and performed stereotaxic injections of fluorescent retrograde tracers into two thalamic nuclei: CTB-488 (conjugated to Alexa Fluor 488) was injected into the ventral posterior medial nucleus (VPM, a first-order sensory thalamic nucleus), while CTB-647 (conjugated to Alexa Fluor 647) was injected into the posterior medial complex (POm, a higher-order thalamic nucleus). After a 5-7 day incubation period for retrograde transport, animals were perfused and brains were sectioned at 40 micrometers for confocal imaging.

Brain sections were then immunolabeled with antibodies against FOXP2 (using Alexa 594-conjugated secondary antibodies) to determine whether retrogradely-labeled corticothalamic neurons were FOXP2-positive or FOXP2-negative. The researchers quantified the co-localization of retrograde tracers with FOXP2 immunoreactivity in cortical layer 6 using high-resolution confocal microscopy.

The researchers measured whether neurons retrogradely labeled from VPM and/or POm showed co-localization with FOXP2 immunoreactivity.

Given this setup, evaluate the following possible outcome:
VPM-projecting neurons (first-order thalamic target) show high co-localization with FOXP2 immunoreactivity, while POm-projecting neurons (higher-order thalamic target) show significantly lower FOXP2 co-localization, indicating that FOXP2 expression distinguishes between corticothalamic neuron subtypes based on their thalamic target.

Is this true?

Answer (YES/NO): NO